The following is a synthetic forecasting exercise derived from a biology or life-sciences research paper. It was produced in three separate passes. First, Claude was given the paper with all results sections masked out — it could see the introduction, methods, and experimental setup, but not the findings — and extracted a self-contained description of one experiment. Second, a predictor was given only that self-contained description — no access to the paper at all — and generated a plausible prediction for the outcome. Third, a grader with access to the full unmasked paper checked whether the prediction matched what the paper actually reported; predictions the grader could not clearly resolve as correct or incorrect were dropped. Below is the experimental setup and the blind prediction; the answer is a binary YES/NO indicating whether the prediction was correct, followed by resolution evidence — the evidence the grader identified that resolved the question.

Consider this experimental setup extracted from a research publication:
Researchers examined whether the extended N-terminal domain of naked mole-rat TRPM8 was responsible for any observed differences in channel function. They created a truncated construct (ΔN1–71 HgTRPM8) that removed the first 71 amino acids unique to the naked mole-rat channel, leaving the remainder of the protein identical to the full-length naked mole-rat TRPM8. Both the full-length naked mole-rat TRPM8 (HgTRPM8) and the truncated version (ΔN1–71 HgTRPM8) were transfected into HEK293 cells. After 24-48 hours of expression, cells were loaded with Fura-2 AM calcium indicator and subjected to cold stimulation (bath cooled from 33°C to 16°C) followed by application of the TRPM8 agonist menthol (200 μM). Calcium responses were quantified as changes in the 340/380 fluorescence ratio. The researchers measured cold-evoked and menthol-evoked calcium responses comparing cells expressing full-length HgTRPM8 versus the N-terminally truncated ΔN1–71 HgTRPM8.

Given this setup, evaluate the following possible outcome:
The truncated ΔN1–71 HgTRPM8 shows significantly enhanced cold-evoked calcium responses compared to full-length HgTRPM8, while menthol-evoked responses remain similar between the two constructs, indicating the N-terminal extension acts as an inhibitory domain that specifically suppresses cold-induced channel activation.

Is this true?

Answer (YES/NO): NO